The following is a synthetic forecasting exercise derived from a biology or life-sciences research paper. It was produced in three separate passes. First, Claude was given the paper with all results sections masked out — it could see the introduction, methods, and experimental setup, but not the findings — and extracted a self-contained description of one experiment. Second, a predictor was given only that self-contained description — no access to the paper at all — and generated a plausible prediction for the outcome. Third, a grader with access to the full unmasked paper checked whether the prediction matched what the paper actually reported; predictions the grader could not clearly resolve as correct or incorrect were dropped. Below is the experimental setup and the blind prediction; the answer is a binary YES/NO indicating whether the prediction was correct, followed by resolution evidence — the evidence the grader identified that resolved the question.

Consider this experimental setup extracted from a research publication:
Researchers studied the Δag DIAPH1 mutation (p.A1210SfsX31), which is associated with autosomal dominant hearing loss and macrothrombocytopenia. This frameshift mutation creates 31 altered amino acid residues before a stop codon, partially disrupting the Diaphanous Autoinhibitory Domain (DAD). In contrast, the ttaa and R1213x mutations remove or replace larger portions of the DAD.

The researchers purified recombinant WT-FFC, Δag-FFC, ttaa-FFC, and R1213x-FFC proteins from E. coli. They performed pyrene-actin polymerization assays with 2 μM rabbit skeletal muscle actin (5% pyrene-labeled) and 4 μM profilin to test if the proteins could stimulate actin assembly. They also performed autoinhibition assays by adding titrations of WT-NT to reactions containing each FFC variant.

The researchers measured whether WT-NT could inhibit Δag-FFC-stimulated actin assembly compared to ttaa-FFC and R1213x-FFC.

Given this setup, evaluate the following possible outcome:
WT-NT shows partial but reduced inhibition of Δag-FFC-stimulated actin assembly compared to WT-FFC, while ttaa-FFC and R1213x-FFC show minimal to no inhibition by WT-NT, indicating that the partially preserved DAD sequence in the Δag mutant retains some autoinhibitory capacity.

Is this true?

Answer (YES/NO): NO